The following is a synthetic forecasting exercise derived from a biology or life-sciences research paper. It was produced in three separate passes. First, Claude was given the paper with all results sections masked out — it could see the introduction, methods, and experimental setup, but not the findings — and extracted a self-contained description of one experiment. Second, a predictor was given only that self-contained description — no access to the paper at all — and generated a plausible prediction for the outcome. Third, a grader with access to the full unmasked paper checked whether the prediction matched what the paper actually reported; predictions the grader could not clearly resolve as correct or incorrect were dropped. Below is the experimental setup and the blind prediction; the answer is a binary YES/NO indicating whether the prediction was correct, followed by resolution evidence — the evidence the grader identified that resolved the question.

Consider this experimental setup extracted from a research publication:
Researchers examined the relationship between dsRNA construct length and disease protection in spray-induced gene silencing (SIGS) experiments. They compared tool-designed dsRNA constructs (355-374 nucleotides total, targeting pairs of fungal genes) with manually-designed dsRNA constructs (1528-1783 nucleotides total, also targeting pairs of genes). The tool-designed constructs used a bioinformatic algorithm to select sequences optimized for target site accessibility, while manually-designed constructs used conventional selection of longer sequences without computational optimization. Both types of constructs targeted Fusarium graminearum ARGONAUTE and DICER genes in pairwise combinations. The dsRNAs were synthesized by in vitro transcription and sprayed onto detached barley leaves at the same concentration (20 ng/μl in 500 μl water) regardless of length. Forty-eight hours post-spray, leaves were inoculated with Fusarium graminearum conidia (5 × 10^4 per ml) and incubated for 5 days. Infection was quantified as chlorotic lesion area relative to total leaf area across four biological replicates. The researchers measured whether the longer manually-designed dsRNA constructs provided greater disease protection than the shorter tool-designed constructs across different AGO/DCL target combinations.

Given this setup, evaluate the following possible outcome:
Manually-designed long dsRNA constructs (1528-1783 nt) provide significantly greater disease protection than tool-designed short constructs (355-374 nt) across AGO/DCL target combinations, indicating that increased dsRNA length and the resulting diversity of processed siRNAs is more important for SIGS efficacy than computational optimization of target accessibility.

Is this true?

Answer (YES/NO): NO